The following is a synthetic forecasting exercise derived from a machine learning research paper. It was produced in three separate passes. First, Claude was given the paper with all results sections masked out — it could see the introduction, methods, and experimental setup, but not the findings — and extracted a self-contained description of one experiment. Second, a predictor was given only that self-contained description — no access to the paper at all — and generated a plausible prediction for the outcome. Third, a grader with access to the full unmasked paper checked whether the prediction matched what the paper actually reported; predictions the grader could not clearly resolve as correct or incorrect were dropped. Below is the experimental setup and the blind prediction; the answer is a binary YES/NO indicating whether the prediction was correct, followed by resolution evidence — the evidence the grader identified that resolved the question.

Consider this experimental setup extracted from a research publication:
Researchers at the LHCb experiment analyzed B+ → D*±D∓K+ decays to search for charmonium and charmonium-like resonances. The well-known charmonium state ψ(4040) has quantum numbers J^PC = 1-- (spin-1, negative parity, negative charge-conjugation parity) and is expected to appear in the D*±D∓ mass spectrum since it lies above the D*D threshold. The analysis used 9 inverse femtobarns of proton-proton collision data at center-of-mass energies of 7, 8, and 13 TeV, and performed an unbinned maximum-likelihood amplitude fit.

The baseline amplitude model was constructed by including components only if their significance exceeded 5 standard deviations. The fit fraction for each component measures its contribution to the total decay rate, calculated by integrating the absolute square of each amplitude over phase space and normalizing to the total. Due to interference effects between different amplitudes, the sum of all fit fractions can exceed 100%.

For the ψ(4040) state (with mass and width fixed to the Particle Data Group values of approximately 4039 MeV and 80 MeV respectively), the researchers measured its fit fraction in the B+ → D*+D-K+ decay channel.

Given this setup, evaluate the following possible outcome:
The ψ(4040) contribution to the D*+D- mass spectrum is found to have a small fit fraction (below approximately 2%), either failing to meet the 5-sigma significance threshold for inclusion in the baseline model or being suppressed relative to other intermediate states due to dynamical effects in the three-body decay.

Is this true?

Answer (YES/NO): NO